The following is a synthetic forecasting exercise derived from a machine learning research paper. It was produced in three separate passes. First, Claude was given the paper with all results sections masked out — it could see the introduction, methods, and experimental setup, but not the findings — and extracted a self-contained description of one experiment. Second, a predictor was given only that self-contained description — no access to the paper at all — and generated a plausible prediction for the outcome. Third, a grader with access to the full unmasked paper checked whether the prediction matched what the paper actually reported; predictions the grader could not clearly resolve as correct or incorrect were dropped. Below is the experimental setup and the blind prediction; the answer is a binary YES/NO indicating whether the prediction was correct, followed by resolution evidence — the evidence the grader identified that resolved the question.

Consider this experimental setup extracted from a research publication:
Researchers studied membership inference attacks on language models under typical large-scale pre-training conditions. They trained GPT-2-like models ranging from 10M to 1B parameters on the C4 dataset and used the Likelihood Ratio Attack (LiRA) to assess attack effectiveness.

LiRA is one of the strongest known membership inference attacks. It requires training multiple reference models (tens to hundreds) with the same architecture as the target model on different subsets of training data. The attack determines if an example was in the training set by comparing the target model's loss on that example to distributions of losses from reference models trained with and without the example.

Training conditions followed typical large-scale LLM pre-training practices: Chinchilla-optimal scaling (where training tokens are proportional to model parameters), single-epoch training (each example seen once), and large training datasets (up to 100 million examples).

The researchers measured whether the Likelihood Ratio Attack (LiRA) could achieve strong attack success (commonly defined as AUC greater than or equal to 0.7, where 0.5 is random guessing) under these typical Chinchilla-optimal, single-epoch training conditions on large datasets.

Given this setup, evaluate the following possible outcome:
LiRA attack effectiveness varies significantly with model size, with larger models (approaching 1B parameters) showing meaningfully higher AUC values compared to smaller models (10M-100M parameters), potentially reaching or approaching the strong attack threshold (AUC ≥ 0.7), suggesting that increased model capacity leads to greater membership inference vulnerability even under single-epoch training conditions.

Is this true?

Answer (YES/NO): NO